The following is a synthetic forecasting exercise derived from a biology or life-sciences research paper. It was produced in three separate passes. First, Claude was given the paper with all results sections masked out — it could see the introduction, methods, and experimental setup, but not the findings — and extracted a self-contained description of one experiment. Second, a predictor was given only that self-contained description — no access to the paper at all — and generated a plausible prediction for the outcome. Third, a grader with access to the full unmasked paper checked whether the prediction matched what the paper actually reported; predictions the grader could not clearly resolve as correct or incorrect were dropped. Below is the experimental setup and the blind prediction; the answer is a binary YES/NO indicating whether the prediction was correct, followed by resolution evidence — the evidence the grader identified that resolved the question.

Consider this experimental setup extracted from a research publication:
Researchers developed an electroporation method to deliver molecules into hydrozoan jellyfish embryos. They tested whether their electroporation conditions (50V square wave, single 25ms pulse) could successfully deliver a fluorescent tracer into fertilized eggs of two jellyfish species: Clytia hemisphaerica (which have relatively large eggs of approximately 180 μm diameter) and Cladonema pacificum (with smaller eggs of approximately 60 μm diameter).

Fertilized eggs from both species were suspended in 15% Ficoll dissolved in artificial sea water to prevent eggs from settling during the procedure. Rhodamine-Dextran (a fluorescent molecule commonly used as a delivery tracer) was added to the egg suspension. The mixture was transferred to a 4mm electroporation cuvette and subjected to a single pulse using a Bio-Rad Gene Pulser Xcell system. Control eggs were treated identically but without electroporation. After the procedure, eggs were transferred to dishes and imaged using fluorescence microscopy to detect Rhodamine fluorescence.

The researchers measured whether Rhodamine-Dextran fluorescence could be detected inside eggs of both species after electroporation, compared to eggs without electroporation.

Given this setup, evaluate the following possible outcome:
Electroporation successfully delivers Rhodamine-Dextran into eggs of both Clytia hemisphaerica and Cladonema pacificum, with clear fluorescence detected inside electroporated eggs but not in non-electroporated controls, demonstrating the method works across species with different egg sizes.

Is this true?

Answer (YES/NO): YES